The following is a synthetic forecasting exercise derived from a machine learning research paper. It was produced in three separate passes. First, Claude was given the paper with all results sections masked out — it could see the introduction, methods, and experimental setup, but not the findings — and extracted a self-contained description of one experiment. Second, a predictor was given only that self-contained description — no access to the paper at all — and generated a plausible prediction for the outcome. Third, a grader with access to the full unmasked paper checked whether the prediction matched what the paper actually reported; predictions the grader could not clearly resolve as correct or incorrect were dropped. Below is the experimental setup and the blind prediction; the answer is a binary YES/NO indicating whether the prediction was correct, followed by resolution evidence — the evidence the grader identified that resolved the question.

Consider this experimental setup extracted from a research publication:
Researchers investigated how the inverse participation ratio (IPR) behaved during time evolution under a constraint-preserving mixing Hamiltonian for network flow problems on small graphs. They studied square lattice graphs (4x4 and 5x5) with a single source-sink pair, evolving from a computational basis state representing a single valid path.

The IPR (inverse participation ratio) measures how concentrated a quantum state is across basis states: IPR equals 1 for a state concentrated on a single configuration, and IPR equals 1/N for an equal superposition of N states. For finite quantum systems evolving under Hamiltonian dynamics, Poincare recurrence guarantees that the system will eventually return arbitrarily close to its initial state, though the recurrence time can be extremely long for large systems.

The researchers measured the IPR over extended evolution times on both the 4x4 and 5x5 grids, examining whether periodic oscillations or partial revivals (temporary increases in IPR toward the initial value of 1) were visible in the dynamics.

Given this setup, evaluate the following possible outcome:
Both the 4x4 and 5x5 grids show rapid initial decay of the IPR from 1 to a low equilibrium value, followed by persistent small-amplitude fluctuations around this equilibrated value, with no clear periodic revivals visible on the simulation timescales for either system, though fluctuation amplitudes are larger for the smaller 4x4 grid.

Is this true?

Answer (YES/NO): NO